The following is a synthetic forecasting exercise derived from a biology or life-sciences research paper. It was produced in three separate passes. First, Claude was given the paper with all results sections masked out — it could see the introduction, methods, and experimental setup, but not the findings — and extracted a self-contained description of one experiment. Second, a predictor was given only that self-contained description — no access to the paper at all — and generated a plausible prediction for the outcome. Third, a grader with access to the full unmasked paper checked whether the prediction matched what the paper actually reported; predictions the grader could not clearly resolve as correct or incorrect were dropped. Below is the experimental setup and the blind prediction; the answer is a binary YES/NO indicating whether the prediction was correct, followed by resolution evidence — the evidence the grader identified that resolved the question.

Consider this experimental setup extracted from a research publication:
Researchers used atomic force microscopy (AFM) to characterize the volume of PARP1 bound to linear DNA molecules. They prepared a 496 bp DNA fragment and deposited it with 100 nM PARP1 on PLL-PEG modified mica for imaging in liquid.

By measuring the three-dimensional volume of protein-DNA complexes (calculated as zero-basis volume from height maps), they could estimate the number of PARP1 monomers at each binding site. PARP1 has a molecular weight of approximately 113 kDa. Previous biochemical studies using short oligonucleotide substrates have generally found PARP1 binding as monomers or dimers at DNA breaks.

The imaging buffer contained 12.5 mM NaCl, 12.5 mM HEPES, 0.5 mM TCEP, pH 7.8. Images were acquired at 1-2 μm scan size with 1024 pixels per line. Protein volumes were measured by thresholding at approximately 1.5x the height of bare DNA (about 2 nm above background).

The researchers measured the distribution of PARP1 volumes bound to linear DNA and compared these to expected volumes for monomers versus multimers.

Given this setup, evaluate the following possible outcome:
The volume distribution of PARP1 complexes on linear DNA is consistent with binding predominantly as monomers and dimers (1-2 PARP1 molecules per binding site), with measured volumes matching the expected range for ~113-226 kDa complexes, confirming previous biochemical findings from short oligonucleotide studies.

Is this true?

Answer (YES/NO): NO